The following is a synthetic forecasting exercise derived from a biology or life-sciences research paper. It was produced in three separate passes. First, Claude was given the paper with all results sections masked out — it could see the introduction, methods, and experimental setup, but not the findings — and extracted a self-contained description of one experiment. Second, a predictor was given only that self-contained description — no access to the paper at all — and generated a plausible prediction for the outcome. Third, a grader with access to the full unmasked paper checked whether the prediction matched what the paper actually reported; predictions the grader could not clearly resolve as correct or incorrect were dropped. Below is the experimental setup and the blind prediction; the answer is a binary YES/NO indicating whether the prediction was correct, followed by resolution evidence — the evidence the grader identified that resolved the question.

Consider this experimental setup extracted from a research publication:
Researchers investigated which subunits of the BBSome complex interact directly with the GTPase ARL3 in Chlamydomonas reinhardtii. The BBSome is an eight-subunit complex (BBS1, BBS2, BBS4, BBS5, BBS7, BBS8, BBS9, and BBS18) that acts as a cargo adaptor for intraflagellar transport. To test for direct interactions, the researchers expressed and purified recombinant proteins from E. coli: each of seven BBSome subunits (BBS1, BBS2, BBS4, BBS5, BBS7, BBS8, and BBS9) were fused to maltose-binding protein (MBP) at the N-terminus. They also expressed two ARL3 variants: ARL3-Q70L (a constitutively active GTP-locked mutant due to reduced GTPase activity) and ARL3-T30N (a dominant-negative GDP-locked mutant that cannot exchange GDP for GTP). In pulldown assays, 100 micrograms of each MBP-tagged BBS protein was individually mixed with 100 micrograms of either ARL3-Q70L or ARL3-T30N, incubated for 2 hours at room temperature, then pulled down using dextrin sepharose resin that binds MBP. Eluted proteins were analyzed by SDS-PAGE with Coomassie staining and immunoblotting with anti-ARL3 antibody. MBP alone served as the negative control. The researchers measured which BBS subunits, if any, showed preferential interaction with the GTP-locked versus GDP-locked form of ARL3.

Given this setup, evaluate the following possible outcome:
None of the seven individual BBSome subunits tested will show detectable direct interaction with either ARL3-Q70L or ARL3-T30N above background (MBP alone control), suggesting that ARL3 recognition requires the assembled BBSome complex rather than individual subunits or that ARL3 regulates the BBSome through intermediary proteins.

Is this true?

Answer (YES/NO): NO